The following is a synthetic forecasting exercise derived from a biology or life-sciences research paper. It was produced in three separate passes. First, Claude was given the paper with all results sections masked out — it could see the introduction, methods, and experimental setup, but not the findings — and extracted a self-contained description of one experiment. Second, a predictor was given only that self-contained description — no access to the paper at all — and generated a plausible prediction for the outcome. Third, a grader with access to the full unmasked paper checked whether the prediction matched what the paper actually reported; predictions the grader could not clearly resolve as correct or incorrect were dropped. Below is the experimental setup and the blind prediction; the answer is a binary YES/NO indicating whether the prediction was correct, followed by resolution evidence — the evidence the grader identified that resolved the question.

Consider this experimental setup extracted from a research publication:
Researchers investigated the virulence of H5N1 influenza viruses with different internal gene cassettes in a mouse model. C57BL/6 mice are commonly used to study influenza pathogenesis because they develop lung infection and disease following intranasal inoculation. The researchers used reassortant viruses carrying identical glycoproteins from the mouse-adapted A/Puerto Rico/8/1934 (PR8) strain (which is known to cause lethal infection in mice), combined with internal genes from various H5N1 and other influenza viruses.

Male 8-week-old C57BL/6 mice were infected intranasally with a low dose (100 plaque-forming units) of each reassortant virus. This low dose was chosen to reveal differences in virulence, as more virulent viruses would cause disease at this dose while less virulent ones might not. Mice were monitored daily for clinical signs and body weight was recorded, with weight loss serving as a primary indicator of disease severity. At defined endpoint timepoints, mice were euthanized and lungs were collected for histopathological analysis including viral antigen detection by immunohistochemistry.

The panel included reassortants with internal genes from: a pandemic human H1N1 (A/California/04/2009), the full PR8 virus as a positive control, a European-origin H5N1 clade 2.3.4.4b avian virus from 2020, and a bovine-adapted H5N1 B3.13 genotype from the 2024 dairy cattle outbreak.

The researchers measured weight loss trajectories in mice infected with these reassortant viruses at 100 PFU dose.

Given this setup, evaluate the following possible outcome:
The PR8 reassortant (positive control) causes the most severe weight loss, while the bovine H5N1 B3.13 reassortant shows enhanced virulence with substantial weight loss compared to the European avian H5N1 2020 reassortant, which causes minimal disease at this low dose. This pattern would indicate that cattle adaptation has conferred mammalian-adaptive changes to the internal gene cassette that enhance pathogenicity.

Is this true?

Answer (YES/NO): YES